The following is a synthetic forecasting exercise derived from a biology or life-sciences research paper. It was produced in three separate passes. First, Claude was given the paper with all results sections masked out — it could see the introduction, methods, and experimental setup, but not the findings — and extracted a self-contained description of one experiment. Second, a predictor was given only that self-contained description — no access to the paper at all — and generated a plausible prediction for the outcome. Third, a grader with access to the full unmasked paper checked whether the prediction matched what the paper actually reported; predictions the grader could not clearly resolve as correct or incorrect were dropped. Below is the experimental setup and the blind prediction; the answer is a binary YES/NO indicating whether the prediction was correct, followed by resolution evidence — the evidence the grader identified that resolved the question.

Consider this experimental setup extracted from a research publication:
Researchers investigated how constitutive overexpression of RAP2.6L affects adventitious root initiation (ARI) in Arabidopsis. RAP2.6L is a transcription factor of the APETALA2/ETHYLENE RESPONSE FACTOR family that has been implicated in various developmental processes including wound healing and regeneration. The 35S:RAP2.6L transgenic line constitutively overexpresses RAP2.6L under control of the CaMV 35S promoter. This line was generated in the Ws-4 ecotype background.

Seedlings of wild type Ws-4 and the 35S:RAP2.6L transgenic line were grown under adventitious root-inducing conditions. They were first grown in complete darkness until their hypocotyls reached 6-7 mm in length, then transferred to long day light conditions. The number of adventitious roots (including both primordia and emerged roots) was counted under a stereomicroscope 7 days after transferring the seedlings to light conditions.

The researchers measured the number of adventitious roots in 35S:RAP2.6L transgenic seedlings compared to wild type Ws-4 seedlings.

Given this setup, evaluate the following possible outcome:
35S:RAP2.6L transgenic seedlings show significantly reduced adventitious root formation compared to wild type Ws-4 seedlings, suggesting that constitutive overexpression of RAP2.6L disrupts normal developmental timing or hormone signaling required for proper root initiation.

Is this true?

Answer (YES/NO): YES